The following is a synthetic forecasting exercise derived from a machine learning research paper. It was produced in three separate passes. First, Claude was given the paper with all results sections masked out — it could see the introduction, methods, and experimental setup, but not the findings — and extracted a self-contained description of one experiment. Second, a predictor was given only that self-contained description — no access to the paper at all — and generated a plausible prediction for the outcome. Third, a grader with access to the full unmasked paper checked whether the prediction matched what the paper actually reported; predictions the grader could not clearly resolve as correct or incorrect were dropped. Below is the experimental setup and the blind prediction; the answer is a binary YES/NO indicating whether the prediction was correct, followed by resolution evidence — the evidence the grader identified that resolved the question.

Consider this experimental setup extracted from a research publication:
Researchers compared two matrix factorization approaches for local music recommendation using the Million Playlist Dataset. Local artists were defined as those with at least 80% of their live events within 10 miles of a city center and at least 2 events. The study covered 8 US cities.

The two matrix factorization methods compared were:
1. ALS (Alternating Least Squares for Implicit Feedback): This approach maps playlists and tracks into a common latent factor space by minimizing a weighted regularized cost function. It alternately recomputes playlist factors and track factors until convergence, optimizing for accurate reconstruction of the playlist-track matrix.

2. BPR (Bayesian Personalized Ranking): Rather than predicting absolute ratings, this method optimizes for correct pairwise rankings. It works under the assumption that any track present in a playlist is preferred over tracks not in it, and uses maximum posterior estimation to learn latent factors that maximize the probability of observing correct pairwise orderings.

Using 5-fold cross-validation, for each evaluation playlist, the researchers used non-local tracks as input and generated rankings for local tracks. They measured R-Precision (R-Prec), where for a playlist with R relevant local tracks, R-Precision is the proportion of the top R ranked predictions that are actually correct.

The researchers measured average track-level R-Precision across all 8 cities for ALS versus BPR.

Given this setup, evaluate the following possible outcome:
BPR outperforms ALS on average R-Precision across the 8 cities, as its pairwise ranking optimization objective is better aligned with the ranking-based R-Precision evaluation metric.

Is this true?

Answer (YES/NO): NO